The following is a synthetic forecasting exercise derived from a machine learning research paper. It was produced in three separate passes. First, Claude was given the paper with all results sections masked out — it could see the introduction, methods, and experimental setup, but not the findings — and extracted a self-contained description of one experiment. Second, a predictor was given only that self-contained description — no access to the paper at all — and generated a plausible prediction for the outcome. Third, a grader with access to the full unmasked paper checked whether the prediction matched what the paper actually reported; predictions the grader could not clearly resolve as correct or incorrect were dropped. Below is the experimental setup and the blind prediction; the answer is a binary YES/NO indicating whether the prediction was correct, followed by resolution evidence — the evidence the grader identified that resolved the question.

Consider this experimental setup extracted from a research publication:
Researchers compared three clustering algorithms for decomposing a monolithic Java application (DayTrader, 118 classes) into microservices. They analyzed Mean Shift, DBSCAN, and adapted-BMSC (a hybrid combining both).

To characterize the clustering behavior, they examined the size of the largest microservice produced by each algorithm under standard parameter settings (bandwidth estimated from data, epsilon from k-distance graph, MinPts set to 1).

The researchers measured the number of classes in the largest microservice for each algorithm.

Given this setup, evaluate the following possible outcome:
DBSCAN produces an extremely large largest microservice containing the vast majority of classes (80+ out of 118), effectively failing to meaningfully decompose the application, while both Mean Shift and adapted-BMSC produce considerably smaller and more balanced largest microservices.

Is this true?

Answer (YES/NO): NO